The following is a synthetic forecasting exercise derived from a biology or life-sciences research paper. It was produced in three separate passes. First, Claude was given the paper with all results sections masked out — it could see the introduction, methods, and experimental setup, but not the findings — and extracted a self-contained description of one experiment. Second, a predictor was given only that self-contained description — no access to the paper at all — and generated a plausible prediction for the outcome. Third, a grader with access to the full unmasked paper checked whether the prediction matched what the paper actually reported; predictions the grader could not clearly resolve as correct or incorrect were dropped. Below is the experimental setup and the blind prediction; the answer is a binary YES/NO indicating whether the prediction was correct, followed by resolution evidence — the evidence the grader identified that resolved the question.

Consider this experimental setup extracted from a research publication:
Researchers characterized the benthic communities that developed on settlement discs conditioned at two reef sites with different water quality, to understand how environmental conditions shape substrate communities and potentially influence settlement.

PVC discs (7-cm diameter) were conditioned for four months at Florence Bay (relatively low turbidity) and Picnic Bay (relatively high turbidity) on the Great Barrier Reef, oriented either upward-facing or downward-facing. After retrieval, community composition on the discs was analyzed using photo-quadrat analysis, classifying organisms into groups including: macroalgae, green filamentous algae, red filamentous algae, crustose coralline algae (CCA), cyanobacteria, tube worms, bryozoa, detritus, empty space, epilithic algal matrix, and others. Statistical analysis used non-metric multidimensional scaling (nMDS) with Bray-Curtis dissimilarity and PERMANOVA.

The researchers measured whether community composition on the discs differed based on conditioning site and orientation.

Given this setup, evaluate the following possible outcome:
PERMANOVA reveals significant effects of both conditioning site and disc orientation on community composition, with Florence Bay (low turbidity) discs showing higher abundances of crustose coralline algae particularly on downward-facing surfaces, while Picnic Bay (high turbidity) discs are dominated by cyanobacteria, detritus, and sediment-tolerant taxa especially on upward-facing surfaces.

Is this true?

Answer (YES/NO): NO